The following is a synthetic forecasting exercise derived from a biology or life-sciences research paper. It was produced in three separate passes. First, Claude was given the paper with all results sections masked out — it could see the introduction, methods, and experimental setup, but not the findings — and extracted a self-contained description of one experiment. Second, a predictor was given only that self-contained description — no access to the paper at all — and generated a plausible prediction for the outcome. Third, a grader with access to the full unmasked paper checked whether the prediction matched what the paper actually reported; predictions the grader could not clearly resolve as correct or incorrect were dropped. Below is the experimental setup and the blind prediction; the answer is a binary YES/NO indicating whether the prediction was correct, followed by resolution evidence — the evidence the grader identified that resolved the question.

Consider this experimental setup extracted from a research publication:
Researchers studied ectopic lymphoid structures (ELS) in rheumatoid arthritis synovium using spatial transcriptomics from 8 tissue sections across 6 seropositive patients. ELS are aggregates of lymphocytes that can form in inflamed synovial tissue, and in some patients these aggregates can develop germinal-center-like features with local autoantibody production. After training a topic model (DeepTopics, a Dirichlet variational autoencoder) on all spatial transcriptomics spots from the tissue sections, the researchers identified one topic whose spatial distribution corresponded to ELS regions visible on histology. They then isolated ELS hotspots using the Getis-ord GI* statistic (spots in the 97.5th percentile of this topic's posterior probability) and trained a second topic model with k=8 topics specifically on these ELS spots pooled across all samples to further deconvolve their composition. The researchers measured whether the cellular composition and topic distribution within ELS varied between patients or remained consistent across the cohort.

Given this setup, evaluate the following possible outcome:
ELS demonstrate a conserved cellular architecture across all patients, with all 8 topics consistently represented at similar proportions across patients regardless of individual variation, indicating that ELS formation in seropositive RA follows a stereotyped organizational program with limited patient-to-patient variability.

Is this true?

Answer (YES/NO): NO